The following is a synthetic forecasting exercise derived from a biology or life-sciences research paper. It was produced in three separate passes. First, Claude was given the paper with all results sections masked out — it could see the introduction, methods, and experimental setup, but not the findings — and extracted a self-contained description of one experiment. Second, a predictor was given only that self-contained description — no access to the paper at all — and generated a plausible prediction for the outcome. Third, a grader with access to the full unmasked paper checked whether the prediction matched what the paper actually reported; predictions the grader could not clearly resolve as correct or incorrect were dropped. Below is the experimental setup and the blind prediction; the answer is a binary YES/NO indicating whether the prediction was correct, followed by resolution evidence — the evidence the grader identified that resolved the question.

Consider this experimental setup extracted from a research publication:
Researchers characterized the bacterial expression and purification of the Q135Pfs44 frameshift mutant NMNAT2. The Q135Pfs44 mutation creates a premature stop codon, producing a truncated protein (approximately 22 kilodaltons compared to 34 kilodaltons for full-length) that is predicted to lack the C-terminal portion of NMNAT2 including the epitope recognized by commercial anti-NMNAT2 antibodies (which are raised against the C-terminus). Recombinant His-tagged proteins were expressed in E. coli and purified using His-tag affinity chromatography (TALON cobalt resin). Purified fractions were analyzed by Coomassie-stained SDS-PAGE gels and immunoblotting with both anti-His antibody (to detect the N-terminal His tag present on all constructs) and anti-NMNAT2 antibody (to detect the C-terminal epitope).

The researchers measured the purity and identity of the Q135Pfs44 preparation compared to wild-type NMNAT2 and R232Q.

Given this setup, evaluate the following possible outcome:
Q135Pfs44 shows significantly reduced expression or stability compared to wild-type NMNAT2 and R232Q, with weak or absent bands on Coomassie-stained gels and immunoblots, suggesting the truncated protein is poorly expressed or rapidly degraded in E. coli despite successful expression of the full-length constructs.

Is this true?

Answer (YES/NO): YES